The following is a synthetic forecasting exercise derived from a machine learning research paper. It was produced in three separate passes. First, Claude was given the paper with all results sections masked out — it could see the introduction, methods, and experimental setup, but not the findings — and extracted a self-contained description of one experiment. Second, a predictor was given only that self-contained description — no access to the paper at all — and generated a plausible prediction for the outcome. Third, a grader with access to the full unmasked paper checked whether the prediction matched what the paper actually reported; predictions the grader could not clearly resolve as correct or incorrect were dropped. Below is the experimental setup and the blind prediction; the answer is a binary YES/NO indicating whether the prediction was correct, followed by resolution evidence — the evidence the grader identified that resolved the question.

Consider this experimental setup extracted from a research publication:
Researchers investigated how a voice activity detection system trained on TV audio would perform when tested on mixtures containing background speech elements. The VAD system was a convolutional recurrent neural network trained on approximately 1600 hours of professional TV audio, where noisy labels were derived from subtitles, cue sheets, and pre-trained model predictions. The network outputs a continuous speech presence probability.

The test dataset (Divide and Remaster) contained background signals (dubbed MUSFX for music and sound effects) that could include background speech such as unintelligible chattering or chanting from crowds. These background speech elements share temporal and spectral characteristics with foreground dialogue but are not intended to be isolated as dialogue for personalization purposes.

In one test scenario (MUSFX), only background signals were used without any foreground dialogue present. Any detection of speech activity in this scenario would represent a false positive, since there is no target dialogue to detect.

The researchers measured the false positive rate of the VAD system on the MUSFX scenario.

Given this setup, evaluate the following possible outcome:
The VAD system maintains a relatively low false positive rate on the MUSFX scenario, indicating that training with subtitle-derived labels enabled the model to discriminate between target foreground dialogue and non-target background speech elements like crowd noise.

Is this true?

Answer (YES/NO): NO